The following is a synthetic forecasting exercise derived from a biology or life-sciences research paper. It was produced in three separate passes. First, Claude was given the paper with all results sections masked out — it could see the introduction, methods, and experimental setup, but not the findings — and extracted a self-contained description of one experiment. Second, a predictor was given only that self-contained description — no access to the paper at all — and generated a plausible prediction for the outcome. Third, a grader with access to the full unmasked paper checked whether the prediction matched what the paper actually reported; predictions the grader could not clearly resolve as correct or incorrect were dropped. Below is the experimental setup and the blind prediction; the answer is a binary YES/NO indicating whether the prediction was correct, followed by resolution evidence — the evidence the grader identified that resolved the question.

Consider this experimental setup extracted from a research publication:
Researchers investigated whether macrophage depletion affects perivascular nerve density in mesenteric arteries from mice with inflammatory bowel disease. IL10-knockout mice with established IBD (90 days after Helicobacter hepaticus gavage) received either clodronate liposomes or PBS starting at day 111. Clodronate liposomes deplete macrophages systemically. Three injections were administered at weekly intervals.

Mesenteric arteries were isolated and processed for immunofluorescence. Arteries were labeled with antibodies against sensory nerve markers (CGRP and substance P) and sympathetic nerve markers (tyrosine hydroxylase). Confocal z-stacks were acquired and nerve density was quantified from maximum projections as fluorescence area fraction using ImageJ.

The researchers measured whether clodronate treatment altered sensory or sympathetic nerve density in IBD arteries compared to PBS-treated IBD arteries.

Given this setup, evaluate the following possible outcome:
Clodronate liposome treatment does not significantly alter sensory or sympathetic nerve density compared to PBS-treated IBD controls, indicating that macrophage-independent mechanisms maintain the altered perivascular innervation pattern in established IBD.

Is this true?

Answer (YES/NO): YES